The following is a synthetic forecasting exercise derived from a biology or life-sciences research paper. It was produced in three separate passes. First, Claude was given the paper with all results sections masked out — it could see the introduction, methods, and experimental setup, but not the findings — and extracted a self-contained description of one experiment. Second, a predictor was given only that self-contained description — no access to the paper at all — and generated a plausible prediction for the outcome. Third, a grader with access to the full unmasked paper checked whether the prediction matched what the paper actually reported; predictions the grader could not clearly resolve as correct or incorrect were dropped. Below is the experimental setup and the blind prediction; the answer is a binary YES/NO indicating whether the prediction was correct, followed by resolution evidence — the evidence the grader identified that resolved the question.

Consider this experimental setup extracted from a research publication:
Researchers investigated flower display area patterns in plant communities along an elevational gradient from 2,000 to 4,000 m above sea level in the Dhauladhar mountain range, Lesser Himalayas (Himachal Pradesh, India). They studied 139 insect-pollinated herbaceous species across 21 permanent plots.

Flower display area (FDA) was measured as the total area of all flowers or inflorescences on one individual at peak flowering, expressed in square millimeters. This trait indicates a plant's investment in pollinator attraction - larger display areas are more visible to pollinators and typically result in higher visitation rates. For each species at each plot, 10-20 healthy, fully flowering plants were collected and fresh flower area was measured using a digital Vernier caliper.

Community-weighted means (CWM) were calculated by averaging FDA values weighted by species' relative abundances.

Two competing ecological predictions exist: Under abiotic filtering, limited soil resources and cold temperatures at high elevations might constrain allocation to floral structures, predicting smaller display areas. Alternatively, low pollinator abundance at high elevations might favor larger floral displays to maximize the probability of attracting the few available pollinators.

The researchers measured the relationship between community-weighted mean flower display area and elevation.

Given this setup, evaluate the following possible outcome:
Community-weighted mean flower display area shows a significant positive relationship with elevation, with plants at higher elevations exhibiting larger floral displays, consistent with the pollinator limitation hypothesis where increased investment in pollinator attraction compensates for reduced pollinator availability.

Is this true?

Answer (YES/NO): YES